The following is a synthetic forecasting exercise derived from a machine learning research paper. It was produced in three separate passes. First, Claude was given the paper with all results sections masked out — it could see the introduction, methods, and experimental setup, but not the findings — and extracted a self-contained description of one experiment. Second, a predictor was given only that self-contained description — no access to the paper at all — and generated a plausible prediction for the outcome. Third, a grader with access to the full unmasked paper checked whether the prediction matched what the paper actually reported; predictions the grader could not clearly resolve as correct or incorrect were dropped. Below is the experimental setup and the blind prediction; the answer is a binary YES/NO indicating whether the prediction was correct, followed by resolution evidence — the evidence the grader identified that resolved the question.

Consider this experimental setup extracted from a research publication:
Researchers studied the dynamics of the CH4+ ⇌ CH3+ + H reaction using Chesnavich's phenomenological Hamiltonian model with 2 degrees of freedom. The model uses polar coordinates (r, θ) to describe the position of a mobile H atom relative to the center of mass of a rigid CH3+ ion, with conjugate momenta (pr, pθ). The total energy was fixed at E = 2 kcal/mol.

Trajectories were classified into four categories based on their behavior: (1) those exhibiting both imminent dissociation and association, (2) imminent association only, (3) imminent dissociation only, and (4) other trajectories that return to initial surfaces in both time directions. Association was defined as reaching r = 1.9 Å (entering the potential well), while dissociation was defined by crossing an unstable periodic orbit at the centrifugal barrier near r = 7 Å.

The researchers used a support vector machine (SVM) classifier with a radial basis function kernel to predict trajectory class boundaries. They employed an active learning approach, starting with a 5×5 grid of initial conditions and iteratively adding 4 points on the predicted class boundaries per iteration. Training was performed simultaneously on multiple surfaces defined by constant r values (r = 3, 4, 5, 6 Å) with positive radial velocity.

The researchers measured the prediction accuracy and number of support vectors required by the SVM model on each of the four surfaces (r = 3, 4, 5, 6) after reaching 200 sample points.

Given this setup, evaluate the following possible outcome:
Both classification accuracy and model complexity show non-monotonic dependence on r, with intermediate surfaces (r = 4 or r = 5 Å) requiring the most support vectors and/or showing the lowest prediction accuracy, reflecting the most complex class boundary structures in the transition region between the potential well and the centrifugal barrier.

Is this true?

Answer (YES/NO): NO